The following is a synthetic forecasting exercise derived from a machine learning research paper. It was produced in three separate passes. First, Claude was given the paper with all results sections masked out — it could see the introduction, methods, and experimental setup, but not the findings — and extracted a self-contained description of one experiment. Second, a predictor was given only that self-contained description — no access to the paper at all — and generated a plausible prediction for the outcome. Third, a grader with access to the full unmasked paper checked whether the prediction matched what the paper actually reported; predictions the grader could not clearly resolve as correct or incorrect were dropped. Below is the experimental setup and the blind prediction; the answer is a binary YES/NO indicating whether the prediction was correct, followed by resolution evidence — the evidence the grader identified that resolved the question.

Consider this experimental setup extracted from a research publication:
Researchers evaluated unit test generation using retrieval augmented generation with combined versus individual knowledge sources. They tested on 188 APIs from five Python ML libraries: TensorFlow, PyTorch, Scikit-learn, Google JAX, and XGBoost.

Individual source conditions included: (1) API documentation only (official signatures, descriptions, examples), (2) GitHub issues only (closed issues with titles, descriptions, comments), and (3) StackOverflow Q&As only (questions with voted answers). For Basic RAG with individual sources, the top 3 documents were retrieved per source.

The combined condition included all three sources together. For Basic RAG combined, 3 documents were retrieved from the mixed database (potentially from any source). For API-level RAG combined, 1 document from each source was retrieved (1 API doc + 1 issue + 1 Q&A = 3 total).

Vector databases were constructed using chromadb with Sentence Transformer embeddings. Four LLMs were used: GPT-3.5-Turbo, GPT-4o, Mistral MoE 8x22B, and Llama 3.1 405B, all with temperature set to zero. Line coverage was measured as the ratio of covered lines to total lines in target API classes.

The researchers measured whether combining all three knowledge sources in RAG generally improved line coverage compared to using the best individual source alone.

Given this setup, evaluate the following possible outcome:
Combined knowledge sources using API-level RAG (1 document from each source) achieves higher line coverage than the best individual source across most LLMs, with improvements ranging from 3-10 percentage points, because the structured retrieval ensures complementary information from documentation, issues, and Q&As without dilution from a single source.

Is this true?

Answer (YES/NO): NO